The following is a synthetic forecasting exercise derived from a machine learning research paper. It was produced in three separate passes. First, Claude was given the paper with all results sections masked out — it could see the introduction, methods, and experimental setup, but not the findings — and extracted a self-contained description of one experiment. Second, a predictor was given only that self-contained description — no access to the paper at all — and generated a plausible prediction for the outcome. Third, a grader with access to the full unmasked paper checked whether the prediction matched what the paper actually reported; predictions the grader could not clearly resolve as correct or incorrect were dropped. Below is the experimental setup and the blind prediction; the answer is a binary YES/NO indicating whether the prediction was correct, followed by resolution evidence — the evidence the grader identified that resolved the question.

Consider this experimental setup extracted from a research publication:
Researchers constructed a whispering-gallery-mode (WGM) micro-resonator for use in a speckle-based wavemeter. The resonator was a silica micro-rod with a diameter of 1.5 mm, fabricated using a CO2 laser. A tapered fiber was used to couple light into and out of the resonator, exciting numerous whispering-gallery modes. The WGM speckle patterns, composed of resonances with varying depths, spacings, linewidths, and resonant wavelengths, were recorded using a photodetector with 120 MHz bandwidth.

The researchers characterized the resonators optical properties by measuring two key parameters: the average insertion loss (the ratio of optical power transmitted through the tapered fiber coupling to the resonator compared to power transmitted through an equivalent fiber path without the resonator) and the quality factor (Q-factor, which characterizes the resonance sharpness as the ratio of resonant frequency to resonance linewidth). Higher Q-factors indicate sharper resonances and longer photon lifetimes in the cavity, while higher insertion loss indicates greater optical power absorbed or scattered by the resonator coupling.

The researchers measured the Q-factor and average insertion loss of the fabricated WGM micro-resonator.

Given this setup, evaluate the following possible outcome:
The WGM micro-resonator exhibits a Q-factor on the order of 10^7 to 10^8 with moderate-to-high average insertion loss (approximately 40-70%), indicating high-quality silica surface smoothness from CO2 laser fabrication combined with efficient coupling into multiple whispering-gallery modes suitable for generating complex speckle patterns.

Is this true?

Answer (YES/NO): NO